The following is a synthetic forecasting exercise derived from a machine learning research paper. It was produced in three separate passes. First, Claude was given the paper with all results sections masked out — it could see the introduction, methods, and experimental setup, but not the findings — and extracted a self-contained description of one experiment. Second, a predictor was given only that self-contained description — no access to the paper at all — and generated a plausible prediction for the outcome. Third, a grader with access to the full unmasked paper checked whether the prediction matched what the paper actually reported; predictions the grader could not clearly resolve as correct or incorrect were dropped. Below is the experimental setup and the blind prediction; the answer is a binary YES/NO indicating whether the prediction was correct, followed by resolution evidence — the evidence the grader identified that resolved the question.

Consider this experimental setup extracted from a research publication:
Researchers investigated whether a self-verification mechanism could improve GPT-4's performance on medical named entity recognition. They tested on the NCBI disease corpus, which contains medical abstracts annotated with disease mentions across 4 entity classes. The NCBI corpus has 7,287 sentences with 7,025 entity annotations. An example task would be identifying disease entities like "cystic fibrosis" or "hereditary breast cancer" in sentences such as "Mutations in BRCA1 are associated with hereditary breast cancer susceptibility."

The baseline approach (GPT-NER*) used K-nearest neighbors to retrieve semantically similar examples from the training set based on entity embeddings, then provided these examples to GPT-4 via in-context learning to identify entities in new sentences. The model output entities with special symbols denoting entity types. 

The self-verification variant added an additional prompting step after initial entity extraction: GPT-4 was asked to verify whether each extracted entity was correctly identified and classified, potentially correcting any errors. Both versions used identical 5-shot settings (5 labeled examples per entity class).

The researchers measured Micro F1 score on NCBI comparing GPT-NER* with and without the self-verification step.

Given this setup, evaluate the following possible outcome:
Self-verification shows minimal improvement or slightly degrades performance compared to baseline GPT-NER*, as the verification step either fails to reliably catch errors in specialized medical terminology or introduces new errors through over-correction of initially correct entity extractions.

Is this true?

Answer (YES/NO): YES